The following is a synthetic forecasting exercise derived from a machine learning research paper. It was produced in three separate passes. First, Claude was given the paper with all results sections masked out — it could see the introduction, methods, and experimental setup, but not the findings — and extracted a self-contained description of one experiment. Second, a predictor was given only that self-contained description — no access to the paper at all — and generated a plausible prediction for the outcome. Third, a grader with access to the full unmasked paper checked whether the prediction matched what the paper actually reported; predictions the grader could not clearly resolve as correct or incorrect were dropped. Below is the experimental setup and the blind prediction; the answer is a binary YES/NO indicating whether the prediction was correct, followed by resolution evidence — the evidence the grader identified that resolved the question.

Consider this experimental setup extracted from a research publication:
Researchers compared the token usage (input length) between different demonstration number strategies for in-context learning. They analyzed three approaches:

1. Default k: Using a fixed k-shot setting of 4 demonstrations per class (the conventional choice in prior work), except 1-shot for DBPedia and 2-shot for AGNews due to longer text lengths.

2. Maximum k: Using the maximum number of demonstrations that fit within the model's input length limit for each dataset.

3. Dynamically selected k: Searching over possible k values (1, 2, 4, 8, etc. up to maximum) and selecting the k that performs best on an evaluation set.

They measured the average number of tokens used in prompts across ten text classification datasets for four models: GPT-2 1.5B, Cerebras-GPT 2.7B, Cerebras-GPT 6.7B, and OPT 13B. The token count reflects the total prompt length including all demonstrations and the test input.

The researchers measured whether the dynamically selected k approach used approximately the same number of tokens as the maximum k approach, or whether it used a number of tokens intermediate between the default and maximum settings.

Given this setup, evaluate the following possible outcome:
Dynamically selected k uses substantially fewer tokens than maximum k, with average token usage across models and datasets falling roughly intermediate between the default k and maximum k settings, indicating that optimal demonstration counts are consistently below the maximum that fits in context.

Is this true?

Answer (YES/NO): YES